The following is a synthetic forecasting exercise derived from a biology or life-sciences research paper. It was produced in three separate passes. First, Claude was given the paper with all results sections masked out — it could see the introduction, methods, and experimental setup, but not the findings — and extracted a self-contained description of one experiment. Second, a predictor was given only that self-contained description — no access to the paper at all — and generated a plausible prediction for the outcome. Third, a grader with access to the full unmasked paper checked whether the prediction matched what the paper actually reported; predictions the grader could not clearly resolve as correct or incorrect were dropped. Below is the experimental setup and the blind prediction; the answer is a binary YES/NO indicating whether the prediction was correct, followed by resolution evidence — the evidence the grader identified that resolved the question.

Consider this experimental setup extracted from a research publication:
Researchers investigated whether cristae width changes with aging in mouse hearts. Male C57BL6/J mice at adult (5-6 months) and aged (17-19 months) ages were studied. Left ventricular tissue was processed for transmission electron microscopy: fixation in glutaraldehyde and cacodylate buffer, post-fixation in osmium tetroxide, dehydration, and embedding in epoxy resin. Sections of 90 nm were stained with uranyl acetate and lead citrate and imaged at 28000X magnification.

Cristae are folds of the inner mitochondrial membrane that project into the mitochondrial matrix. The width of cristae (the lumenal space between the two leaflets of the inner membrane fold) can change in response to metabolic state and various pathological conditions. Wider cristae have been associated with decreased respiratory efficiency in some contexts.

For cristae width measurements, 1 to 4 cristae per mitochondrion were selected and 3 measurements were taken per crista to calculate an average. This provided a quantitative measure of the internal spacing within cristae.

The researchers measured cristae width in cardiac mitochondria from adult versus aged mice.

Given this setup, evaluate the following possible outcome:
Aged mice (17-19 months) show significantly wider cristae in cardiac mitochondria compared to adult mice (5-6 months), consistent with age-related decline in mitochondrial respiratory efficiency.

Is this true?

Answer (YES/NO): NO